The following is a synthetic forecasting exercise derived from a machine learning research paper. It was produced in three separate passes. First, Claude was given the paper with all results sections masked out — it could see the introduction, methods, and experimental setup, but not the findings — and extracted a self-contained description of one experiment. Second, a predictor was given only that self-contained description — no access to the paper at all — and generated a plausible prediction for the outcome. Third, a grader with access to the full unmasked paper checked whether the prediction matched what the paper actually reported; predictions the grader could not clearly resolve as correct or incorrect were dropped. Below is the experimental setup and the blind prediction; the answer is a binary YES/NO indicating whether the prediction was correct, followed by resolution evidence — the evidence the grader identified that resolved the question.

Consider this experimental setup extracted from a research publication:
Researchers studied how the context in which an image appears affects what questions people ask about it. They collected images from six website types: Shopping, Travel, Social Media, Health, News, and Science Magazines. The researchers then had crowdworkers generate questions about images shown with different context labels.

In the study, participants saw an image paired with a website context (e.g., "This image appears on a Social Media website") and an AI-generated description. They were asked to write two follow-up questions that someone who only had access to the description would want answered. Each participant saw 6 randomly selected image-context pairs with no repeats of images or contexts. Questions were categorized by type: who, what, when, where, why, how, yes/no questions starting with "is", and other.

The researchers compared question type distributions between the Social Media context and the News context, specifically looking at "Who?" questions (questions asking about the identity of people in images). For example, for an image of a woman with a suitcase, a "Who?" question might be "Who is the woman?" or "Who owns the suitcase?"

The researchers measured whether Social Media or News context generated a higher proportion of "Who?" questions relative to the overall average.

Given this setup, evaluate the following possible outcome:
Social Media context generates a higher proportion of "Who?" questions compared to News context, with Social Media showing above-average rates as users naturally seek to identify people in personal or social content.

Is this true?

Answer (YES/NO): YES